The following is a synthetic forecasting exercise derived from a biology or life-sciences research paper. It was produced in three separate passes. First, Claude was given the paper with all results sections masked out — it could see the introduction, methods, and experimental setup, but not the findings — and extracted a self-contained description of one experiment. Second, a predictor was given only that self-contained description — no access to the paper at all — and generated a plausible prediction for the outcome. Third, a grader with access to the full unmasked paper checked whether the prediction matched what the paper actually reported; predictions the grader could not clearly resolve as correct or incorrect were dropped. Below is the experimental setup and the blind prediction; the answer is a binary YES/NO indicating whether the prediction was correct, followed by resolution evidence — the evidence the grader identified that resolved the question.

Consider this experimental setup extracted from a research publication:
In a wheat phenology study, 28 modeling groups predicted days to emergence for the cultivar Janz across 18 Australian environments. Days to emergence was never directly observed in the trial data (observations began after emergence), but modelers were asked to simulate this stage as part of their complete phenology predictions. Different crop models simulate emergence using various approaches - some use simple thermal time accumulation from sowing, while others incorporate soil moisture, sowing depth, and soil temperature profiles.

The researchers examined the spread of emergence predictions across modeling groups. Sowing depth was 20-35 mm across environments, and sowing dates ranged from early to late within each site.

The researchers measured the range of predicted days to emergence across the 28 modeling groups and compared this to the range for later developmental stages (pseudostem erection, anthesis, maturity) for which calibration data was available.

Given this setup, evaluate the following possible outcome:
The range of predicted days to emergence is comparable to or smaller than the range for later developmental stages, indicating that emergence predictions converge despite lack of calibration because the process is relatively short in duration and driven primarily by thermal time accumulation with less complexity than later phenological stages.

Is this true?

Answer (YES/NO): NO